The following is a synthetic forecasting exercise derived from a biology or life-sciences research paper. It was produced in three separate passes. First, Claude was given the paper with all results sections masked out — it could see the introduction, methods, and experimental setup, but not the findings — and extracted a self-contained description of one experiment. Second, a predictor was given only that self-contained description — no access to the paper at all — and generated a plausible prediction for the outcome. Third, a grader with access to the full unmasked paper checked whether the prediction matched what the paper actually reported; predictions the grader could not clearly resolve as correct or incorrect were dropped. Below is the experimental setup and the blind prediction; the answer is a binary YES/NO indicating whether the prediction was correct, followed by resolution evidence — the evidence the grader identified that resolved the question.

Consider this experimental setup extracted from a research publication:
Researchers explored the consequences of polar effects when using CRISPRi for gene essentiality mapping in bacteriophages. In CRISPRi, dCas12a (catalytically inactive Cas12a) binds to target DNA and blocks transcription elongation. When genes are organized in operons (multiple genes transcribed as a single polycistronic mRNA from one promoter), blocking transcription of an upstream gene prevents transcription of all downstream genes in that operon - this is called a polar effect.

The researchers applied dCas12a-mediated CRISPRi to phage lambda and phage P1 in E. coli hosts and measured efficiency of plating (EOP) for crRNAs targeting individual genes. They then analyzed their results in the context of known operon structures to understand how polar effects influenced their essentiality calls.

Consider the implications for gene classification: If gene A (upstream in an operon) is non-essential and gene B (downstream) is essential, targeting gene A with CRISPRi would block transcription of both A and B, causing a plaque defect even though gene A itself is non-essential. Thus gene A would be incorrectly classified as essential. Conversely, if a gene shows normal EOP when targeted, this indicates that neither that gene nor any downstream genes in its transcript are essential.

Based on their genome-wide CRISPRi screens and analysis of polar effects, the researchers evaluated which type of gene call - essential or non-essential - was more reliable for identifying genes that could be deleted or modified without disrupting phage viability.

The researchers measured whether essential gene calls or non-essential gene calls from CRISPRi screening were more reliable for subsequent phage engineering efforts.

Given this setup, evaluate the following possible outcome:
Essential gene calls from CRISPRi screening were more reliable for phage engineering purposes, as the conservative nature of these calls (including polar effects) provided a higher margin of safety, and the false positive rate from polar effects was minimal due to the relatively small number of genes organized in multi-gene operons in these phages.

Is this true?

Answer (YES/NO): NO